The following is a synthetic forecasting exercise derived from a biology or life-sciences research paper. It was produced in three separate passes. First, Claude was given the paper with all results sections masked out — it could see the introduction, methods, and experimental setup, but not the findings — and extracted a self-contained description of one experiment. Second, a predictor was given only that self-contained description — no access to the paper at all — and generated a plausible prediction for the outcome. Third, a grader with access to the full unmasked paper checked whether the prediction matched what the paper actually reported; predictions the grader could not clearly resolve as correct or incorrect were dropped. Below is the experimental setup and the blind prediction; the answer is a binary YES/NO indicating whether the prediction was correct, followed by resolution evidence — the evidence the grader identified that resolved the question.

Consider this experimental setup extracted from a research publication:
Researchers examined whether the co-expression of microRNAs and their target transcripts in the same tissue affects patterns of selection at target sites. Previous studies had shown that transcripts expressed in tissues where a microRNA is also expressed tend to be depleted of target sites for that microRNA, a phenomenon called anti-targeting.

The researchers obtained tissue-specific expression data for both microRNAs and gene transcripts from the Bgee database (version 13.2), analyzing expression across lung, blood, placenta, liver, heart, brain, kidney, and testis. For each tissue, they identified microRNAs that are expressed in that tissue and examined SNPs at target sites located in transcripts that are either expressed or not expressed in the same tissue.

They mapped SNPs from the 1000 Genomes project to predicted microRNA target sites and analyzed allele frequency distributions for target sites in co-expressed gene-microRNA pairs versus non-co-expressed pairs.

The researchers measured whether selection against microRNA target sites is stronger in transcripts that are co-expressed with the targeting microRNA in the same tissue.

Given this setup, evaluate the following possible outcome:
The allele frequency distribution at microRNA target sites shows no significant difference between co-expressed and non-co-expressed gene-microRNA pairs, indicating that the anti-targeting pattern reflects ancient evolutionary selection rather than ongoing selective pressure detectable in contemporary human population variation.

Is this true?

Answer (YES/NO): NO